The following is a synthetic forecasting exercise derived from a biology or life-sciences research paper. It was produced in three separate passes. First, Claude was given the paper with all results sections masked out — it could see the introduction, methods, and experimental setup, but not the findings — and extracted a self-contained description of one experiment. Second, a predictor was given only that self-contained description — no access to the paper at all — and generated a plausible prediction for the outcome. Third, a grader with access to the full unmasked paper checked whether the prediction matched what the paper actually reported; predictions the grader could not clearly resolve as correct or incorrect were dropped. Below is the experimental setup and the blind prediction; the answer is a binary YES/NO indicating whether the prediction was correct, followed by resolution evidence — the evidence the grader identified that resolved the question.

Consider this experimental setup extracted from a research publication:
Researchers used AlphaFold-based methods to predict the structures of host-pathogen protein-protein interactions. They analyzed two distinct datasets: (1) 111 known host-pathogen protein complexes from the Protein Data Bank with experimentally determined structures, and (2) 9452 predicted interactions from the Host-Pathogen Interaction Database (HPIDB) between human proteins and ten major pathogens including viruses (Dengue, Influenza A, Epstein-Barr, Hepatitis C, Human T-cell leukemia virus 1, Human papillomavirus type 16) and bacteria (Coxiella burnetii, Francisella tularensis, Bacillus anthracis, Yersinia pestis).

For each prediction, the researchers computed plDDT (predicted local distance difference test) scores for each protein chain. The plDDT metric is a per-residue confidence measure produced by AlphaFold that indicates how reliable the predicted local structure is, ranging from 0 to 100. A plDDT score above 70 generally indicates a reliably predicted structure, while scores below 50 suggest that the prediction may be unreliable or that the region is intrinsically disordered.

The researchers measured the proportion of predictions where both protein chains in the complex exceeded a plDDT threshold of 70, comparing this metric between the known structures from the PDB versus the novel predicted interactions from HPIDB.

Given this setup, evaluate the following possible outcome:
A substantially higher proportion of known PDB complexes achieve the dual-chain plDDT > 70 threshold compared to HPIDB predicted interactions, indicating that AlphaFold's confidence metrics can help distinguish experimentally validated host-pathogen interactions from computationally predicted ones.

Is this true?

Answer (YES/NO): NO